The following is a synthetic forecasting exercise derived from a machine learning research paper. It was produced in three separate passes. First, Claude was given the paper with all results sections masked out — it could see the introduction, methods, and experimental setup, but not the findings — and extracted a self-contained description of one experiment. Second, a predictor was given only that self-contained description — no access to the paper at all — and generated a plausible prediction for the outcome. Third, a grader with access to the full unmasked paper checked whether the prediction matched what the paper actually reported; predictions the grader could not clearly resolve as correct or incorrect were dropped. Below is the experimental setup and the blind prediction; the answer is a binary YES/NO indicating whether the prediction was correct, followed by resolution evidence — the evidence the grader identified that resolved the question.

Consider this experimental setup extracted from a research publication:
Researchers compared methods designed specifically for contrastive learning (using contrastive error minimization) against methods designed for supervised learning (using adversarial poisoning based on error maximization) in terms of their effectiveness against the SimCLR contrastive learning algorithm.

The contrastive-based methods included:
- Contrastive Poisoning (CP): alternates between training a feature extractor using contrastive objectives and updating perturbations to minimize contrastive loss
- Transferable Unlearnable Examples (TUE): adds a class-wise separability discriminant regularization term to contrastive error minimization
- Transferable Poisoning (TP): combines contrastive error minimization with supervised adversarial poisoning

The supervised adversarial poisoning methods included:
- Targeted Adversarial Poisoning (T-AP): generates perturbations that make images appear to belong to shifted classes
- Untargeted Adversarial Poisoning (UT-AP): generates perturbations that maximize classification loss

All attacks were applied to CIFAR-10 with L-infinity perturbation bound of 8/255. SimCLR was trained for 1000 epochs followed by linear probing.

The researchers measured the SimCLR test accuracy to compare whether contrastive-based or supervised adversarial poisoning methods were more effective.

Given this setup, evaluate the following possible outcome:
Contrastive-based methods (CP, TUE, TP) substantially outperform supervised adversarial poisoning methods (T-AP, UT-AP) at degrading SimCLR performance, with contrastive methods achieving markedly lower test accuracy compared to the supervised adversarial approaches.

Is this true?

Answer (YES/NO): NO